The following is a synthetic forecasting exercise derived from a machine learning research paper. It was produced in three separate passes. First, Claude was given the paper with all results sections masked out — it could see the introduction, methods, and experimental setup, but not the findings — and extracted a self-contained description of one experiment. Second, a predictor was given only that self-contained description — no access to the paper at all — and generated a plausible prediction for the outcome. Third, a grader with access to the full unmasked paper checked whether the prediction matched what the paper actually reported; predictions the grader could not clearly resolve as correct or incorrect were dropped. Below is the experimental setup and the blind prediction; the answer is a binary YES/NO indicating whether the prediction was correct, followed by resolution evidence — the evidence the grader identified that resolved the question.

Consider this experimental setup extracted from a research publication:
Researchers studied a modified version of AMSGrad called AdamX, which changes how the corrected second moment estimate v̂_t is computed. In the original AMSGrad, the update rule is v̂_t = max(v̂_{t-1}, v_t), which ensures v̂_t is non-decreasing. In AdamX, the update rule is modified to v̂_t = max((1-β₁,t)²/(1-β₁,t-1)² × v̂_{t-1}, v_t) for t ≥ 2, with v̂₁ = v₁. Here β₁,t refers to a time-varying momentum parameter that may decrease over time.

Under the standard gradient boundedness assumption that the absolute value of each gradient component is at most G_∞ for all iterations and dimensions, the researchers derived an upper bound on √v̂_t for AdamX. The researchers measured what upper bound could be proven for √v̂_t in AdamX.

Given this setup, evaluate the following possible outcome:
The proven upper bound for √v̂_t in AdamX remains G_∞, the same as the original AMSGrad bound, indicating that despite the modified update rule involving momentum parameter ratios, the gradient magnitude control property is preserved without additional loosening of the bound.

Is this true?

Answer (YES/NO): NO